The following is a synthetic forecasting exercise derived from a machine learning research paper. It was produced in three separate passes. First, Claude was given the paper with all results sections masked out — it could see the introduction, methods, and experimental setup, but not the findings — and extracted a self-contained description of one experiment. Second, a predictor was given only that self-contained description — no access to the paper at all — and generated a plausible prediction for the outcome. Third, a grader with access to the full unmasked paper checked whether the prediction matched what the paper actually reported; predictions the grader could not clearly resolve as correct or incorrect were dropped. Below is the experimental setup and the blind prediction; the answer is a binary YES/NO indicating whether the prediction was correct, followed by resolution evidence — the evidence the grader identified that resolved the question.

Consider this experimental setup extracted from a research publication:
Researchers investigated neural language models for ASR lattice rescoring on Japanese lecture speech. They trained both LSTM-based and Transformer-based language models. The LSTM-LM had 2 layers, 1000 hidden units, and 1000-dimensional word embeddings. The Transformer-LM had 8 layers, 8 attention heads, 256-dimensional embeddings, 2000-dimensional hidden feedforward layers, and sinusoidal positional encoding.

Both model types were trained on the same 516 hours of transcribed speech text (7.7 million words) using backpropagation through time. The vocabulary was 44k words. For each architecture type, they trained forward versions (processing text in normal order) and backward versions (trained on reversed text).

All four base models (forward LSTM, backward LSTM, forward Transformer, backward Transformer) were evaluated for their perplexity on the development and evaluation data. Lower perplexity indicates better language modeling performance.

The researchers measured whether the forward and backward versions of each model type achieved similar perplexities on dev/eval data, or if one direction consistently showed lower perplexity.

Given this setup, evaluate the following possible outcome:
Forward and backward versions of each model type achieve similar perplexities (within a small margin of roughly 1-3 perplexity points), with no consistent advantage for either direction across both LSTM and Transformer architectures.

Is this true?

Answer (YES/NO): NO